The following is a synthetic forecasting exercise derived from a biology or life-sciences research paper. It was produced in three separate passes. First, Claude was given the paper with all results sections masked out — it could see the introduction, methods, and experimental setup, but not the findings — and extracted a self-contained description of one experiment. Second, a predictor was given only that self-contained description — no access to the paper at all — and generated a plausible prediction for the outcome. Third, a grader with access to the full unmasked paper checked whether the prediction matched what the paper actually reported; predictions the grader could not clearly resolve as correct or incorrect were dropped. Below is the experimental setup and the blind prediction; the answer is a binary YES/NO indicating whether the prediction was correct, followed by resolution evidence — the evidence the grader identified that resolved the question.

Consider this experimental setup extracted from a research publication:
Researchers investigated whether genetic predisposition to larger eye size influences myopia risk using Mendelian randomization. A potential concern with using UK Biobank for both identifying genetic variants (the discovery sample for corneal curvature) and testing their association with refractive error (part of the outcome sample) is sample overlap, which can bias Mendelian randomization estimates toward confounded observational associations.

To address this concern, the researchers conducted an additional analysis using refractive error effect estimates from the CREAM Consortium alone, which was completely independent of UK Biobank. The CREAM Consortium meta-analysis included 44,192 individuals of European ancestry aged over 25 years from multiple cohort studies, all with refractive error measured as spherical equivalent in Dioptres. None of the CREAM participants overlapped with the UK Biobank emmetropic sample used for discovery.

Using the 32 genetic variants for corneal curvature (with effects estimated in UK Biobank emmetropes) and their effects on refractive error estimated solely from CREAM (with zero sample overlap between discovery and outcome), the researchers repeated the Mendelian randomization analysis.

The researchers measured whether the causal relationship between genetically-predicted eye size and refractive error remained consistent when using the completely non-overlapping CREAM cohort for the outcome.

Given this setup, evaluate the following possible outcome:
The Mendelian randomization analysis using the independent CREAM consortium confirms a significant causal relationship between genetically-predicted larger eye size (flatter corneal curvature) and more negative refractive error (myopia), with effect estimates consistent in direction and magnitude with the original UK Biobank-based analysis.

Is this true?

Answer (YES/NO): NO